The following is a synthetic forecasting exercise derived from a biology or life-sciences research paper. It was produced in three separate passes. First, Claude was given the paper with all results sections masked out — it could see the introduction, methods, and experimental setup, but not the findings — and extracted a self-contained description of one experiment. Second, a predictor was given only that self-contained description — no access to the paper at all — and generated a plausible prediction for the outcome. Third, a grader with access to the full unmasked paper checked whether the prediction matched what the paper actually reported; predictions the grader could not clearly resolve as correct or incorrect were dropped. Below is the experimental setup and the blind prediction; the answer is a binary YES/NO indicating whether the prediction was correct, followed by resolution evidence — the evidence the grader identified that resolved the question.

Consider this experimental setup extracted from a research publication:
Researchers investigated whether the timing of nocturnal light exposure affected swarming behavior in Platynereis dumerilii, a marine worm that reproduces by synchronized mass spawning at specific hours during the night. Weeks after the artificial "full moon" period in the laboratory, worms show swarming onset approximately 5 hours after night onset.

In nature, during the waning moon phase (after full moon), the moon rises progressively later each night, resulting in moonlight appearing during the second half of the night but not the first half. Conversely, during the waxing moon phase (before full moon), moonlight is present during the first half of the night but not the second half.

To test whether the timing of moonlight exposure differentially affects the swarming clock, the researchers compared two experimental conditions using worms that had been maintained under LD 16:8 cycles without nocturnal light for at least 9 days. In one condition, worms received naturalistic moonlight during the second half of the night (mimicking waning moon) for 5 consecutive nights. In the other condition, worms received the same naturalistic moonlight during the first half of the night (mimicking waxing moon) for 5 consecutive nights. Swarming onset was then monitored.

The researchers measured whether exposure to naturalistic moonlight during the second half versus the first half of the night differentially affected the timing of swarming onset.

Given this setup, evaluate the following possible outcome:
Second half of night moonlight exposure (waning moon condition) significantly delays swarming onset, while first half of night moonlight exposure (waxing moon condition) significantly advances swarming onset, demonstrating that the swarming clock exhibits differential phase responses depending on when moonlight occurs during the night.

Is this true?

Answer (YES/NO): NO